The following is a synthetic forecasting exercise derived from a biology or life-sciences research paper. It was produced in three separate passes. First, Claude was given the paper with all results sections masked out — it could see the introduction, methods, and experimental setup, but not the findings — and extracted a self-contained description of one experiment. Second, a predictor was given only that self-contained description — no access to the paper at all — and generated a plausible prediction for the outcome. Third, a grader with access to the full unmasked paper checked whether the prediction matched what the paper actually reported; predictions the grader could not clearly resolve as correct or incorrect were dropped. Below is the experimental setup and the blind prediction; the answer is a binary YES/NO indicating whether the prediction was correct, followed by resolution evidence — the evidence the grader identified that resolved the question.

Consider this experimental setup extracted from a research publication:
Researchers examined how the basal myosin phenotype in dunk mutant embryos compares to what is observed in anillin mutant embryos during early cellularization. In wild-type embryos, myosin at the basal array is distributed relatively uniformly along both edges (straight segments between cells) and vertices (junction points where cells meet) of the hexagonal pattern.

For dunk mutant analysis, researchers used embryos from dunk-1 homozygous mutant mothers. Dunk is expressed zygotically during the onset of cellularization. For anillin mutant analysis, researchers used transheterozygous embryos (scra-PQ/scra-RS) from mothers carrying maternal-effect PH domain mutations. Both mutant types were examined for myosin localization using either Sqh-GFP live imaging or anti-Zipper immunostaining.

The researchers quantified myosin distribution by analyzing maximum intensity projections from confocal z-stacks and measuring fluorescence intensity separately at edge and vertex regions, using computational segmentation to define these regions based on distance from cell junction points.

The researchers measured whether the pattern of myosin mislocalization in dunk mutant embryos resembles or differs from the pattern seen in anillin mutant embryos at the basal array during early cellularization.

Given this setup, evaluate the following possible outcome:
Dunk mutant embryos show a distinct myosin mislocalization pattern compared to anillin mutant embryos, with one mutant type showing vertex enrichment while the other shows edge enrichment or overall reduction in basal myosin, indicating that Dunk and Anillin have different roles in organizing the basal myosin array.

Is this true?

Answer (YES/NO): NO